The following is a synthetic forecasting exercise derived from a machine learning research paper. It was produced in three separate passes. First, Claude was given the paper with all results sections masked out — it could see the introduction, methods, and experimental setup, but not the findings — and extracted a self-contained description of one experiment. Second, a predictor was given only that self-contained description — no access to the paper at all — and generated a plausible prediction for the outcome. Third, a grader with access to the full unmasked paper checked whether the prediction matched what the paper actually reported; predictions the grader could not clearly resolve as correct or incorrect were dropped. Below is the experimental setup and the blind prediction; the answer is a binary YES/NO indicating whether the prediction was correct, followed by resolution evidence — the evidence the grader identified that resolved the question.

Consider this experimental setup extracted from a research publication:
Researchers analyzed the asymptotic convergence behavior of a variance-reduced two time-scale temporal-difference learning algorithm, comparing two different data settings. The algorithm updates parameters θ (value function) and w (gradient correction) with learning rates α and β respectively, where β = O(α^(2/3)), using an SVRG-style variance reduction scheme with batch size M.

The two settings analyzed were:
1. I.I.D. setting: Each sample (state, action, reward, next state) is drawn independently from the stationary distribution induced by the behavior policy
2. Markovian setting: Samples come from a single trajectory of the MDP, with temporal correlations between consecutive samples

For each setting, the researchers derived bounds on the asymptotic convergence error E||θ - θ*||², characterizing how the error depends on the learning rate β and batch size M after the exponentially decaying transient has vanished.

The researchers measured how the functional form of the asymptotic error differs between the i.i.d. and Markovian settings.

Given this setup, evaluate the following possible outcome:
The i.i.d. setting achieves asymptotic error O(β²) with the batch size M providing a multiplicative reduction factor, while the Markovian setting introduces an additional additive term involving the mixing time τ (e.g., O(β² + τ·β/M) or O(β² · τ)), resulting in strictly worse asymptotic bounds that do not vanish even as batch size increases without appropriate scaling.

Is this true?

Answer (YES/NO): NO